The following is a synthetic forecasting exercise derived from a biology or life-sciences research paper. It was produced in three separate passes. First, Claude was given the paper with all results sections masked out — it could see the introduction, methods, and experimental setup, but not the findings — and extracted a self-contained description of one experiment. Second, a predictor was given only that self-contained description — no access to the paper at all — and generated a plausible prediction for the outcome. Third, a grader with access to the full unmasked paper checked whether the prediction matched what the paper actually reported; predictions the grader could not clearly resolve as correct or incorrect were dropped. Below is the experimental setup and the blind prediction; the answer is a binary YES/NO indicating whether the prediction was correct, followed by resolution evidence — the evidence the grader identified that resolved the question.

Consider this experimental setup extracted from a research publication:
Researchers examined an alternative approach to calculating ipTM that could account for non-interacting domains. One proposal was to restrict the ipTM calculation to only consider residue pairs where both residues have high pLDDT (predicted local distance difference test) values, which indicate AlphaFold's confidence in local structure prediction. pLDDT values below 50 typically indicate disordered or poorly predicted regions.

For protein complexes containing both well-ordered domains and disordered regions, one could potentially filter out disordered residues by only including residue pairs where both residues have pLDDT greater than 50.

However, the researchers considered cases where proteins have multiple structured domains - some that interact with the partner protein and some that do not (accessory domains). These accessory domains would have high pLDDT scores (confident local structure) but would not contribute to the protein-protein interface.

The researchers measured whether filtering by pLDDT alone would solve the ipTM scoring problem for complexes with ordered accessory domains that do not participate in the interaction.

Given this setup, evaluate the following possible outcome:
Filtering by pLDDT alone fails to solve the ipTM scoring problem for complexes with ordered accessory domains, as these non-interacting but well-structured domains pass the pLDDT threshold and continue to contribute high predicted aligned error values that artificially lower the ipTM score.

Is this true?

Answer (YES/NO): YES